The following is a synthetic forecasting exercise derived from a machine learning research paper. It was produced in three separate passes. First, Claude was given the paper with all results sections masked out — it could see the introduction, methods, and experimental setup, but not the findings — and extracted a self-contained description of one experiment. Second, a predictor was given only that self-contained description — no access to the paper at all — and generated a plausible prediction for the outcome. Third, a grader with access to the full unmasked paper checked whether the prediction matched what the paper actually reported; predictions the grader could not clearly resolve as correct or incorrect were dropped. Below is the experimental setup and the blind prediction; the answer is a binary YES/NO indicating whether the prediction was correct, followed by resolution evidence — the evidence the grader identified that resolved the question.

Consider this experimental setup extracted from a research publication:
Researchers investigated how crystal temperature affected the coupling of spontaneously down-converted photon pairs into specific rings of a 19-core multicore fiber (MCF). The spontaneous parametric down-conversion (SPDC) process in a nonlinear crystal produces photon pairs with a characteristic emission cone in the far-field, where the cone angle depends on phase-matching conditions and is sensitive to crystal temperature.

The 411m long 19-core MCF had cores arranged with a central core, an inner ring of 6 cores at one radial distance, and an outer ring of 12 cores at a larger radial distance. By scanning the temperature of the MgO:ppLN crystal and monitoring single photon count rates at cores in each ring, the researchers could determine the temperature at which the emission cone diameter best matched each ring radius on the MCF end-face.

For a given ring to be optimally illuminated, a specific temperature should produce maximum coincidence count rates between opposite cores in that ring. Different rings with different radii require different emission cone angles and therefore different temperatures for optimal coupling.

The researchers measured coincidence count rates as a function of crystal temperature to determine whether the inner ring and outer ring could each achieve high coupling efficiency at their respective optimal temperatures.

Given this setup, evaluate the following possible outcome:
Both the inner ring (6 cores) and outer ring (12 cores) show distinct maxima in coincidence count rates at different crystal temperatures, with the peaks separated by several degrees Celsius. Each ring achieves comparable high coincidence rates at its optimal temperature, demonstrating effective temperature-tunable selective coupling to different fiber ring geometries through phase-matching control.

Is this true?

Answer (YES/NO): NO